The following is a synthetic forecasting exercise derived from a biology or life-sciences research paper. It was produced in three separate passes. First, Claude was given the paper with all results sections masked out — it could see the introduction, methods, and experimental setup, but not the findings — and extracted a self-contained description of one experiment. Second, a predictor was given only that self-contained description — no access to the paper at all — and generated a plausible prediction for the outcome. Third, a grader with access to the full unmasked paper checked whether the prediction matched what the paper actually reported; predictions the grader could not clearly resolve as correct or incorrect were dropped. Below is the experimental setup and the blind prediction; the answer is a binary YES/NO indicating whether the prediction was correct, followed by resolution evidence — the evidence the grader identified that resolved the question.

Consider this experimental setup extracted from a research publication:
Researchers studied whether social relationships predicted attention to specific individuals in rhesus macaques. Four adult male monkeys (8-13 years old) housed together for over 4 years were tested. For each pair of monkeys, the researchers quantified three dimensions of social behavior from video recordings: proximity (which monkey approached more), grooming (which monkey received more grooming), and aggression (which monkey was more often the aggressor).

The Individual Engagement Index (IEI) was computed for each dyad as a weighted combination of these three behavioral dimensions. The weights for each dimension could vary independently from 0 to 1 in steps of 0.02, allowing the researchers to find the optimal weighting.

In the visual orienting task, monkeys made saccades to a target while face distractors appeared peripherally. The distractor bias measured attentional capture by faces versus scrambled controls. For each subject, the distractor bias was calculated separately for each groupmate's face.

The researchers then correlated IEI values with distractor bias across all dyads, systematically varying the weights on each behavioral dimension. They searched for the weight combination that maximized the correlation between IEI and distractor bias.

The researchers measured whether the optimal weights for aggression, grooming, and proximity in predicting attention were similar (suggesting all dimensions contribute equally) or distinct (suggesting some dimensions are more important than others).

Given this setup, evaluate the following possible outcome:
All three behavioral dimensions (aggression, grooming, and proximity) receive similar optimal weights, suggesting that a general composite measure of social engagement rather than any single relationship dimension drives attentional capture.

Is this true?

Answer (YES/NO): NO